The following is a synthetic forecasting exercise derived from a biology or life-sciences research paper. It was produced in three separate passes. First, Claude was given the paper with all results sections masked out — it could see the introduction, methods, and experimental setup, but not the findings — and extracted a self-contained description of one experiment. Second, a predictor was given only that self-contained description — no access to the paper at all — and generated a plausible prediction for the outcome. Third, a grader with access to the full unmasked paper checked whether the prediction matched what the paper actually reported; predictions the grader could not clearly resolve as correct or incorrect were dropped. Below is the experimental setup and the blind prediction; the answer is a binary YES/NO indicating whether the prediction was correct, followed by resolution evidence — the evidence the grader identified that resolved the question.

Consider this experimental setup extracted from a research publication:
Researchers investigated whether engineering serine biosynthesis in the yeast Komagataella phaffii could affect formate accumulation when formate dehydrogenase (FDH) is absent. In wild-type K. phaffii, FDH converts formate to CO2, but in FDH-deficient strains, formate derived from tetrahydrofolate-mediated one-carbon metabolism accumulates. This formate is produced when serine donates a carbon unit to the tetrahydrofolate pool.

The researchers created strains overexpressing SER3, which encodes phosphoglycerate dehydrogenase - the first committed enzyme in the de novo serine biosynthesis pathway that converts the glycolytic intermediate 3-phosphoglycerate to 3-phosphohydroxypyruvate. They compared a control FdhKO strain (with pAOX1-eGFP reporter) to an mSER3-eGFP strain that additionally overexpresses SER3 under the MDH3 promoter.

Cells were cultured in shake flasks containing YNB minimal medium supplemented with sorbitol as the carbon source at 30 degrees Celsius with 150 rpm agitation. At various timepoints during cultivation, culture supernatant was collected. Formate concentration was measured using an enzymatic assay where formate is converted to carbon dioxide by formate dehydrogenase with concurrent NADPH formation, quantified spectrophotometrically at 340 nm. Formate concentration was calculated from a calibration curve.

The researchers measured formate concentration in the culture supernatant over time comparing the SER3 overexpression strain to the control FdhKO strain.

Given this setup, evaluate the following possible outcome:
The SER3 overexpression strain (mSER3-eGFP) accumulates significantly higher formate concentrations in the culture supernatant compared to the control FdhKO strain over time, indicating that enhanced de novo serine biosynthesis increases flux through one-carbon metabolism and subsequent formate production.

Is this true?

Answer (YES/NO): YES